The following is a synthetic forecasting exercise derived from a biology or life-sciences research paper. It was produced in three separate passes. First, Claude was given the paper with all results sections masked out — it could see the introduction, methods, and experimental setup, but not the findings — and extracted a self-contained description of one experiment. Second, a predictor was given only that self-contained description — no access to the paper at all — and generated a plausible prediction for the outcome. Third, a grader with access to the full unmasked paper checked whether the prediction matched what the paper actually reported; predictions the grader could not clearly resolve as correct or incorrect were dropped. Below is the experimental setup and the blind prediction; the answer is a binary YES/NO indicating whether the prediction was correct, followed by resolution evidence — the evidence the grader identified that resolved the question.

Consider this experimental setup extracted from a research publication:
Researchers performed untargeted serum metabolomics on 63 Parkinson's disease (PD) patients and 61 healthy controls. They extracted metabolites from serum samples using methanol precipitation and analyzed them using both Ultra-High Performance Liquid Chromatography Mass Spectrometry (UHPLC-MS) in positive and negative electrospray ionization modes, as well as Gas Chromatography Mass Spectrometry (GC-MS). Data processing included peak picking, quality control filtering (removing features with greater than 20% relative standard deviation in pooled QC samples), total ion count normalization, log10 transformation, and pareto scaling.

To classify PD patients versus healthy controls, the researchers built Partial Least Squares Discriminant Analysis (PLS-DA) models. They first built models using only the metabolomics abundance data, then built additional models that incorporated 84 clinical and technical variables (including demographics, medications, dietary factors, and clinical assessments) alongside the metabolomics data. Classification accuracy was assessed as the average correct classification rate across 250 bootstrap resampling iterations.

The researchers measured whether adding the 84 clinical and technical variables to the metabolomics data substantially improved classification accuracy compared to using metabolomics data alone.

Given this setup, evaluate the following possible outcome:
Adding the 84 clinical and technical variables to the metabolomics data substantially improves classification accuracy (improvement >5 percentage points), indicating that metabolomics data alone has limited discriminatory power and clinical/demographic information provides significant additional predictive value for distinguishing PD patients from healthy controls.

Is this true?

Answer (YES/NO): NO